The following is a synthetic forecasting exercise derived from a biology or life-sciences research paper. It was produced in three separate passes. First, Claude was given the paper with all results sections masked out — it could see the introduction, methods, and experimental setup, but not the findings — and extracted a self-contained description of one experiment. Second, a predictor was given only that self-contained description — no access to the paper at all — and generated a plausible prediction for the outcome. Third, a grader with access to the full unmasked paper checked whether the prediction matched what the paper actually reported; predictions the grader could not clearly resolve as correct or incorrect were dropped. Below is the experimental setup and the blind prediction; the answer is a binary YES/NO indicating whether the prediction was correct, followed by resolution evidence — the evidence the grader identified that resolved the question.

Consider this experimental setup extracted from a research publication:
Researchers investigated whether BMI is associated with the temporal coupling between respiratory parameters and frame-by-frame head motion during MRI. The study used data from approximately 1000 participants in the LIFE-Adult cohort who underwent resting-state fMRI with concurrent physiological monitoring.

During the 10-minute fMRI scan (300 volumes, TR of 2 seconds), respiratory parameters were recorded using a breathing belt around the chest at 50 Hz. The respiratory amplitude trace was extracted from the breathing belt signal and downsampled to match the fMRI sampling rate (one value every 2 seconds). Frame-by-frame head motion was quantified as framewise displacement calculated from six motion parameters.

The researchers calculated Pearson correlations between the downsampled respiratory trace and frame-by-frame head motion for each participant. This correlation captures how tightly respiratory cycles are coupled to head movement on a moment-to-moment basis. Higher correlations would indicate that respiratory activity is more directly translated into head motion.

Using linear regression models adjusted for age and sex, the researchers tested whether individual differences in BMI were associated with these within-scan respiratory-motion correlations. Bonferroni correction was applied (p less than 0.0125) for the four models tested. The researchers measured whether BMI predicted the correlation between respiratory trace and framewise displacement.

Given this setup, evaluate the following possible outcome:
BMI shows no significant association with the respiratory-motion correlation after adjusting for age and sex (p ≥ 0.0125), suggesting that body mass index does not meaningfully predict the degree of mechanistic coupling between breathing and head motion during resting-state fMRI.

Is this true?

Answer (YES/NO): YES